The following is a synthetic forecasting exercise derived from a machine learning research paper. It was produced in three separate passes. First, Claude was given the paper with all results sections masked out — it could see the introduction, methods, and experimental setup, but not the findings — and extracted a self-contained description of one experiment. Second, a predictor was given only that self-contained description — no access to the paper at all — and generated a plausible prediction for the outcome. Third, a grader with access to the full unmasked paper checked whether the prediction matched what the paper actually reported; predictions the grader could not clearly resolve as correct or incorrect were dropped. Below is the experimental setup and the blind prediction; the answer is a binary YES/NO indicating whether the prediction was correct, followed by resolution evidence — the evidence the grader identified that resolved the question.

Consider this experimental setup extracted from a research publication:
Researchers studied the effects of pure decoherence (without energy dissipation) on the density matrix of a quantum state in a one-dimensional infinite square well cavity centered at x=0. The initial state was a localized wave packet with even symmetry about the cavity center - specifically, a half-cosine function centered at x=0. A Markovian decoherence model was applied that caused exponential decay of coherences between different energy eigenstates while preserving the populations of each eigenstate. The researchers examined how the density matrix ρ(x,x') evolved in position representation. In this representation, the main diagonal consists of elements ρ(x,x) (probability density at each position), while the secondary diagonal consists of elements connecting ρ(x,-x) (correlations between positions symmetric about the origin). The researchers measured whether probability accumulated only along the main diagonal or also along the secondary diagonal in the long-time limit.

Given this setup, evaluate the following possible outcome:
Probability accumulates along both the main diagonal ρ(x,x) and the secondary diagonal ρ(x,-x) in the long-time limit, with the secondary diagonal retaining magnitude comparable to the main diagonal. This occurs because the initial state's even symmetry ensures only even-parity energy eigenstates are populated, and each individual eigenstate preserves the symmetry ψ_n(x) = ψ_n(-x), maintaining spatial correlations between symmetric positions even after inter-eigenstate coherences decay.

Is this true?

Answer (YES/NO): YES